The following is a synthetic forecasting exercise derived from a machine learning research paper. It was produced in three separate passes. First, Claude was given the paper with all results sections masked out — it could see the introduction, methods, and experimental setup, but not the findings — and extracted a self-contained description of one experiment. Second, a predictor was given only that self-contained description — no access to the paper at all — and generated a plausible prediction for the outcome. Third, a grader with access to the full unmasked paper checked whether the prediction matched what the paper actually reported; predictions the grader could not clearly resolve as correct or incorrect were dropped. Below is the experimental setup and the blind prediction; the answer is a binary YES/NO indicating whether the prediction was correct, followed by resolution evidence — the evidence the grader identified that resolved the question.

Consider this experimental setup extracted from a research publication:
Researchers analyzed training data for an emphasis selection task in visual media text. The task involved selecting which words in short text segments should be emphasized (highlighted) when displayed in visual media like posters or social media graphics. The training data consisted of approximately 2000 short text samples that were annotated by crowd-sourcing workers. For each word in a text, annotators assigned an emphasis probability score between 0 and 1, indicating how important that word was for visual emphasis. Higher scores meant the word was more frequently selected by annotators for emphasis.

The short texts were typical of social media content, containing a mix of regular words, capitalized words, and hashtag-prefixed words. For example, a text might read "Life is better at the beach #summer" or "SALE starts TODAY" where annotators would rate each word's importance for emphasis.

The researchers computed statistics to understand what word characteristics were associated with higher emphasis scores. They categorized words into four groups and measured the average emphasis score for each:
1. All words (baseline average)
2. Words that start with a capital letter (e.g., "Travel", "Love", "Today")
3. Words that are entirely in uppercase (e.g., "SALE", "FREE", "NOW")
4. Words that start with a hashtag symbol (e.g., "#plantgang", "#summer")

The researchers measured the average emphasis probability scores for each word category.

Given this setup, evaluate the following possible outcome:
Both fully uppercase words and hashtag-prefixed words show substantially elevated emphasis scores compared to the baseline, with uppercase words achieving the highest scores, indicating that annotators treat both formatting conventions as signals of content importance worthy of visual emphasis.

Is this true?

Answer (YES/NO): NO